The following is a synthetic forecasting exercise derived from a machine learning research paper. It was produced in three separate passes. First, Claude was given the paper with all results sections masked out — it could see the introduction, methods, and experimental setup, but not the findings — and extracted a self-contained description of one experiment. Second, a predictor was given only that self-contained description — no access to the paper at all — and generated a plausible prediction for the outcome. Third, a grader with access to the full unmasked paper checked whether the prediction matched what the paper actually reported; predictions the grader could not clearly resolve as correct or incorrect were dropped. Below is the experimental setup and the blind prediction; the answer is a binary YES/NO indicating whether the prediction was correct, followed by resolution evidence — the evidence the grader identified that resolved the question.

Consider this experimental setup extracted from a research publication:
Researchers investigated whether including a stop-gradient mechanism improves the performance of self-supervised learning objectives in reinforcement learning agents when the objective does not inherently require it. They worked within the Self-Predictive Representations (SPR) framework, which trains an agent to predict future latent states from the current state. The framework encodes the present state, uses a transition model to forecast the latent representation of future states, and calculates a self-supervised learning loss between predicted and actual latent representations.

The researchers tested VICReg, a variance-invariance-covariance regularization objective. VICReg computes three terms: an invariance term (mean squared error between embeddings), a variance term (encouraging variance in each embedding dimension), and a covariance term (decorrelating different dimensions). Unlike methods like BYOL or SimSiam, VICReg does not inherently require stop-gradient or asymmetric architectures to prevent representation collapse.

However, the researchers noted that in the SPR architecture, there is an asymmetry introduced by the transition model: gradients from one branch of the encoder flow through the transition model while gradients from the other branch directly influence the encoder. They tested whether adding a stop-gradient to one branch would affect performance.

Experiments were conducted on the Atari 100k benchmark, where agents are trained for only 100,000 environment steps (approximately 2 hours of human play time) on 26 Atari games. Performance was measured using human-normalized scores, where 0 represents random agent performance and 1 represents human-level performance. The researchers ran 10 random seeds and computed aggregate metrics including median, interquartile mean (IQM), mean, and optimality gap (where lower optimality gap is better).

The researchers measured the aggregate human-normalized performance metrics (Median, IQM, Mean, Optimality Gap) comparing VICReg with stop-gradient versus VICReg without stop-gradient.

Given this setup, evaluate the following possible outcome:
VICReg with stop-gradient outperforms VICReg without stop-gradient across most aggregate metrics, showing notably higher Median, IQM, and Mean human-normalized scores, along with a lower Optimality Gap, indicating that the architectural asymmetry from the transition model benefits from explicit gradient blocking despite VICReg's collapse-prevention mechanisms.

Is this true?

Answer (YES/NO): YES